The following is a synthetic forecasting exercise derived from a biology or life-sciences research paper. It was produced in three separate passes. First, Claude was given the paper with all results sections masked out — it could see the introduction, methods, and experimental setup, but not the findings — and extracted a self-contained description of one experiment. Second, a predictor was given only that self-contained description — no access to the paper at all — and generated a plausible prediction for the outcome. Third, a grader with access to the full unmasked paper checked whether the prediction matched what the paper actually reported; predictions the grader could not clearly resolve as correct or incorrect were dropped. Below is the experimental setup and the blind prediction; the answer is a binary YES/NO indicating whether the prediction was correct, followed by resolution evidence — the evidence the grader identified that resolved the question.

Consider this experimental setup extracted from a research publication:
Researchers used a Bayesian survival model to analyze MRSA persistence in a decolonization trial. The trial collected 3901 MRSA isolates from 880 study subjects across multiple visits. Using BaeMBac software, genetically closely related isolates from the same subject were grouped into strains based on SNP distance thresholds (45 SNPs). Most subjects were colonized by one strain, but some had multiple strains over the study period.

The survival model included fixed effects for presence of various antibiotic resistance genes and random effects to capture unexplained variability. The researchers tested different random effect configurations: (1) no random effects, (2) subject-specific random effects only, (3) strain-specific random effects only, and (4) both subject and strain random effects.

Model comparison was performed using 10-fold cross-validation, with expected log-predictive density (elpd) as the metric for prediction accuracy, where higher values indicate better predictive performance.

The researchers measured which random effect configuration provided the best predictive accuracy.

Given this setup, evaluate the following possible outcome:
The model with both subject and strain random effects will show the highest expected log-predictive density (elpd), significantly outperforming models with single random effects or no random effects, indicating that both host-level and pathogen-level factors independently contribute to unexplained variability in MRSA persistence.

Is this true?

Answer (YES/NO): NO